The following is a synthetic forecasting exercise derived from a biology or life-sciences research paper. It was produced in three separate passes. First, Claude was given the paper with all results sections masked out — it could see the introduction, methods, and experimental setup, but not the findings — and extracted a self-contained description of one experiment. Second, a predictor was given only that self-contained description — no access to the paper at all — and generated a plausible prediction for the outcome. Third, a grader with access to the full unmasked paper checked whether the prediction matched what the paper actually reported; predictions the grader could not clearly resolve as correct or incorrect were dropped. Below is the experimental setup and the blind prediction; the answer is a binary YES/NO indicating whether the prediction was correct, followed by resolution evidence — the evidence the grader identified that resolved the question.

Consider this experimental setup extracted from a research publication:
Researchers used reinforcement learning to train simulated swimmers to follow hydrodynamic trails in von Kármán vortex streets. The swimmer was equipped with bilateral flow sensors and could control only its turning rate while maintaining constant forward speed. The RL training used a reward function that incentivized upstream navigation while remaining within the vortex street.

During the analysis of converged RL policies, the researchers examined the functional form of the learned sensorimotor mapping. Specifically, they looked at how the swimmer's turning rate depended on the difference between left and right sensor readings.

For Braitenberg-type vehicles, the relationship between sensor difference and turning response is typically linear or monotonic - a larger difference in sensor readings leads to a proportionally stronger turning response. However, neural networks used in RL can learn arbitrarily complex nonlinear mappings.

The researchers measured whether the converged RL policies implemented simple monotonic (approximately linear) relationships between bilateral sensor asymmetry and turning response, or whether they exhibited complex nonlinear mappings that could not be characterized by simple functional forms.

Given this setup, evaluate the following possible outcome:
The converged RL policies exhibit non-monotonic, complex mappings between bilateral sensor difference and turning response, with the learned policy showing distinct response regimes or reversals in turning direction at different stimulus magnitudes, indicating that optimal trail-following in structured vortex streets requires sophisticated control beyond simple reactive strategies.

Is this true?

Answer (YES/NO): NO